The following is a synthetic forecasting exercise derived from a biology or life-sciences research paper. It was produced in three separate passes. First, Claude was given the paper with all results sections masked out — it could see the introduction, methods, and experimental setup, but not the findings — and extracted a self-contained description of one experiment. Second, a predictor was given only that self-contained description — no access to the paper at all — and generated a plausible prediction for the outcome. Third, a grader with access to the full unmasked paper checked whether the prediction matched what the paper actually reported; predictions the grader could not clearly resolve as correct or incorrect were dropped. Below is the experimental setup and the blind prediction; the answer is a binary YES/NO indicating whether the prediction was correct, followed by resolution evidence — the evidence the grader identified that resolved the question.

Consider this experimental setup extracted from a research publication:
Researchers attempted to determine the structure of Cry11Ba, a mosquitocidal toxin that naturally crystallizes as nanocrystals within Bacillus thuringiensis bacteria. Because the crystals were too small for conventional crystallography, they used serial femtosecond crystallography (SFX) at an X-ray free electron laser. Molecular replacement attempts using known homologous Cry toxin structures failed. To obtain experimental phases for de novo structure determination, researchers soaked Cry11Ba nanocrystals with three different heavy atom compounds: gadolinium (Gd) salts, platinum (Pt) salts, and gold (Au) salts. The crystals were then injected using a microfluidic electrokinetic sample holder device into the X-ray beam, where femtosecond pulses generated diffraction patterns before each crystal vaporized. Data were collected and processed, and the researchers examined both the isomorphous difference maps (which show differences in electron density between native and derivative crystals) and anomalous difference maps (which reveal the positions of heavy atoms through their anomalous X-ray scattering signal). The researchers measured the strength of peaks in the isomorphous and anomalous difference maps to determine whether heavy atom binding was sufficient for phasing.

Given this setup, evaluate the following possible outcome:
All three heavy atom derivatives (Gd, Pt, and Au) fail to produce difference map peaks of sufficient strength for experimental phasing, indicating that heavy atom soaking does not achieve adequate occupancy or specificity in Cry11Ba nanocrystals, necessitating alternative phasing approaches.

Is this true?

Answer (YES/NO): YES